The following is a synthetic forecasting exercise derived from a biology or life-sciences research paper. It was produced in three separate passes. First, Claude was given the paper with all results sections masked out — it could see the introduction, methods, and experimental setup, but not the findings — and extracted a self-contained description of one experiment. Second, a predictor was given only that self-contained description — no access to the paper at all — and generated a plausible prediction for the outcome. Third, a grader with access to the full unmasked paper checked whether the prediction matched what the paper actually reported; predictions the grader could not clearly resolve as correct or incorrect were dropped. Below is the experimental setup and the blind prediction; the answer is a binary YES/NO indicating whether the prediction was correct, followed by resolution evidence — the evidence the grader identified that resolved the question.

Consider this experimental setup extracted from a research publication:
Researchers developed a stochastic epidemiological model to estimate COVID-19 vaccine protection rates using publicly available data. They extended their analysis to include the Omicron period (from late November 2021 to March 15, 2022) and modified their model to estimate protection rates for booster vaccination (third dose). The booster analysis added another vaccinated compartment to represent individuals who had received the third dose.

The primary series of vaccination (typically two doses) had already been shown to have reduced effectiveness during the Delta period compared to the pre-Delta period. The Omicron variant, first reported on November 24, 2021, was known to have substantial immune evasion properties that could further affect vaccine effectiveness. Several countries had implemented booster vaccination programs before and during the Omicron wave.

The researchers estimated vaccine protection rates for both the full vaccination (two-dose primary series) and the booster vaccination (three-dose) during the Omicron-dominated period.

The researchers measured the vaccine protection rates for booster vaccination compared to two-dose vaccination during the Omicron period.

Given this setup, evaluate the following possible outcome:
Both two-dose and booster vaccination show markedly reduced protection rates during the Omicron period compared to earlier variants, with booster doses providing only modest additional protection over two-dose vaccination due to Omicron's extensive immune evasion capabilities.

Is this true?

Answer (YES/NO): NO